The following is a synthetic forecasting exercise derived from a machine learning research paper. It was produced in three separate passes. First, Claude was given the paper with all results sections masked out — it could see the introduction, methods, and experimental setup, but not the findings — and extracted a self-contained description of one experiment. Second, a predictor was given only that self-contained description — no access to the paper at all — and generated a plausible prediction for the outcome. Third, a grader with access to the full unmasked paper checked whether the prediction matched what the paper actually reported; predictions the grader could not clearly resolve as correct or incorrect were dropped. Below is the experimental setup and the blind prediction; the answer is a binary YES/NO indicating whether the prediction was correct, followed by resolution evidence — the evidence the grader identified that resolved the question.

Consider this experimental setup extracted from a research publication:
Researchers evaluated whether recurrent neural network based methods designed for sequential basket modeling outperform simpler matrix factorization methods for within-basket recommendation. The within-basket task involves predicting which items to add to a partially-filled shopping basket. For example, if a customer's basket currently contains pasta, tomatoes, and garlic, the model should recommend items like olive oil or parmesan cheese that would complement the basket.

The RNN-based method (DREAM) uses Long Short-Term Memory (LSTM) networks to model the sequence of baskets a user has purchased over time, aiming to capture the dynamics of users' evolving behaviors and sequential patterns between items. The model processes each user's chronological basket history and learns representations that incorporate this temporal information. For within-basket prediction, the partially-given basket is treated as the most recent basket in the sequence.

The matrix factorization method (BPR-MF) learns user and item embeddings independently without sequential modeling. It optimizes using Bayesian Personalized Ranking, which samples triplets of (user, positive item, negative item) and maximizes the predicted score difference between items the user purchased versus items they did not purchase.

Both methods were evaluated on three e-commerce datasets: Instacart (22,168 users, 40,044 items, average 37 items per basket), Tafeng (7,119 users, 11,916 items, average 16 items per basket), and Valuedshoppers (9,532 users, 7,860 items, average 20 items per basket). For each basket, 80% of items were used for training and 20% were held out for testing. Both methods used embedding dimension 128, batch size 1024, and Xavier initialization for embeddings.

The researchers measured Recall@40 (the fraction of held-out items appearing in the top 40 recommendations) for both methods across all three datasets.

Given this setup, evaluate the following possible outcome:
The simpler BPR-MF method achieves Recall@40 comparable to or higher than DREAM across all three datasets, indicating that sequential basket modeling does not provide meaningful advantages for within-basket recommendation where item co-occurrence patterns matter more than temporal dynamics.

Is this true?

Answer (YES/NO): YES